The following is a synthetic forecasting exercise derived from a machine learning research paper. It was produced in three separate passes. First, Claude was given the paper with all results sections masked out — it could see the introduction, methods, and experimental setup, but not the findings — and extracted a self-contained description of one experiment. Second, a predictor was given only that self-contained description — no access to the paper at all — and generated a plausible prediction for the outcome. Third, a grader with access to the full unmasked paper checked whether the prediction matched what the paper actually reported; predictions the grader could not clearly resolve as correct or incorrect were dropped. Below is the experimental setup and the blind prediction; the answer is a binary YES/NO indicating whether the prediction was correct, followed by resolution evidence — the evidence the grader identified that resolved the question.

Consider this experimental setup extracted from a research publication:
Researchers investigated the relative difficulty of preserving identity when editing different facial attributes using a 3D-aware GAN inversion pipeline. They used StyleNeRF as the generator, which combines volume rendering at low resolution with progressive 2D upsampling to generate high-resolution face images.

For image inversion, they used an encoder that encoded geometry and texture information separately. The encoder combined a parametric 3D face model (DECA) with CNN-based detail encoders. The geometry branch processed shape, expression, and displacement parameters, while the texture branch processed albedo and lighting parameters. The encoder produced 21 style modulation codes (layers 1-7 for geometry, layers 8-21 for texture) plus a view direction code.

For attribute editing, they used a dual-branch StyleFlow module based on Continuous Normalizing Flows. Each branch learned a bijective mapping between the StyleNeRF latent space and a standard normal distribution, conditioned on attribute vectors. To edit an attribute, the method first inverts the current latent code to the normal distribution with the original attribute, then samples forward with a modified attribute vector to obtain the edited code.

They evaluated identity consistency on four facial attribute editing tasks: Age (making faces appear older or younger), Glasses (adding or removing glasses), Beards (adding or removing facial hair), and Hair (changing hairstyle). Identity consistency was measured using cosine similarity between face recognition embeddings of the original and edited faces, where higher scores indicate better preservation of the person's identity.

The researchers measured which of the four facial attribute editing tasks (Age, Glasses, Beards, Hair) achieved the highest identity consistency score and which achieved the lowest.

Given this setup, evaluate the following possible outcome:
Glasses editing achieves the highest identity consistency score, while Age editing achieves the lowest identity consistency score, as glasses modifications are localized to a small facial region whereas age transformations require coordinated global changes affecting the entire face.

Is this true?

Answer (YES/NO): NO